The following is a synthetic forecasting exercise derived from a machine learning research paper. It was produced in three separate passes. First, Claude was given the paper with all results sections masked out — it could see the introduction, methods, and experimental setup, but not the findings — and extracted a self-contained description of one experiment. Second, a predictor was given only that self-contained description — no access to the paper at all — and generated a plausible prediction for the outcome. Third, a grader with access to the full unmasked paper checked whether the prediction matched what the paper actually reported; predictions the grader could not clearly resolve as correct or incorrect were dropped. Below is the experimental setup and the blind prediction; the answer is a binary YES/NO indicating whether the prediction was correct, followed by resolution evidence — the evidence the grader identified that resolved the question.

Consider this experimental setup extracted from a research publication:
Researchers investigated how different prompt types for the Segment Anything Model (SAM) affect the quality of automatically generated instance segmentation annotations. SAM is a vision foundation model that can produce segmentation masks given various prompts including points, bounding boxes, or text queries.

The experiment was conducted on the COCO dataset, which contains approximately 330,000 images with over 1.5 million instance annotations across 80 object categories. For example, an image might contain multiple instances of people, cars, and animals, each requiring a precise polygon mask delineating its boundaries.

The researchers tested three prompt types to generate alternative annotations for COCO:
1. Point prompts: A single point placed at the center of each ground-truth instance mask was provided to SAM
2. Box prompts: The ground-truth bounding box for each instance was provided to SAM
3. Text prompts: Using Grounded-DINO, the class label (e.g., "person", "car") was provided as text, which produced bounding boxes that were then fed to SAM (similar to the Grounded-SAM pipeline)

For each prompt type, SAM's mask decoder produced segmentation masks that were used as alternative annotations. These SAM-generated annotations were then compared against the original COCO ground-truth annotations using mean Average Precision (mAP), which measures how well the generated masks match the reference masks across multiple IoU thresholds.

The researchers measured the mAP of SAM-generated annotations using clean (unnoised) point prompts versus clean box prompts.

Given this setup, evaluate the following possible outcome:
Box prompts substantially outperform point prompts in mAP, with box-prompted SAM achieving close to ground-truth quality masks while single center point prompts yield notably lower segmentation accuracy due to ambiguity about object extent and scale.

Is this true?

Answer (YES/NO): YES